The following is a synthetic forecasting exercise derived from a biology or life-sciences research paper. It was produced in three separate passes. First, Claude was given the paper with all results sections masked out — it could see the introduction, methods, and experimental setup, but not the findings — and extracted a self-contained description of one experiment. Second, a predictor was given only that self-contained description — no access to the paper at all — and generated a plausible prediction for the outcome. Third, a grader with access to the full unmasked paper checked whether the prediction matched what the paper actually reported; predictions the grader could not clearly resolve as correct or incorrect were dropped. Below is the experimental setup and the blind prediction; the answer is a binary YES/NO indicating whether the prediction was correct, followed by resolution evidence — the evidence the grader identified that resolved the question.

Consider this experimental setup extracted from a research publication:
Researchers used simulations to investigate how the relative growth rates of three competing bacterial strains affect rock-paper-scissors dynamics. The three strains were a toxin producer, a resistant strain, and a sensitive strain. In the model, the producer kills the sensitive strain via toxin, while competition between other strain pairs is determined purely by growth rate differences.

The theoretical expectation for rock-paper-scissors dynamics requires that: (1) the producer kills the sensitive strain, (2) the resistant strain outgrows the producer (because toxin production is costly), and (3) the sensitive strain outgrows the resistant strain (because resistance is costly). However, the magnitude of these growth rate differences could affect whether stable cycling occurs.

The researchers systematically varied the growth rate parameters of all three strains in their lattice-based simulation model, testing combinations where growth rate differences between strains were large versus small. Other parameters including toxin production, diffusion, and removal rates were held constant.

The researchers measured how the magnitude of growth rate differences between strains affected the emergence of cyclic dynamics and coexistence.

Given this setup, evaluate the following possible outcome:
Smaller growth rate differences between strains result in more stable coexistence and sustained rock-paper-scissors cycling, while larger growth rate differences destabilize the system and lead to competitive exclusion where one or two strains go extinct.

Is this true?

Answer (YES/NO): NO